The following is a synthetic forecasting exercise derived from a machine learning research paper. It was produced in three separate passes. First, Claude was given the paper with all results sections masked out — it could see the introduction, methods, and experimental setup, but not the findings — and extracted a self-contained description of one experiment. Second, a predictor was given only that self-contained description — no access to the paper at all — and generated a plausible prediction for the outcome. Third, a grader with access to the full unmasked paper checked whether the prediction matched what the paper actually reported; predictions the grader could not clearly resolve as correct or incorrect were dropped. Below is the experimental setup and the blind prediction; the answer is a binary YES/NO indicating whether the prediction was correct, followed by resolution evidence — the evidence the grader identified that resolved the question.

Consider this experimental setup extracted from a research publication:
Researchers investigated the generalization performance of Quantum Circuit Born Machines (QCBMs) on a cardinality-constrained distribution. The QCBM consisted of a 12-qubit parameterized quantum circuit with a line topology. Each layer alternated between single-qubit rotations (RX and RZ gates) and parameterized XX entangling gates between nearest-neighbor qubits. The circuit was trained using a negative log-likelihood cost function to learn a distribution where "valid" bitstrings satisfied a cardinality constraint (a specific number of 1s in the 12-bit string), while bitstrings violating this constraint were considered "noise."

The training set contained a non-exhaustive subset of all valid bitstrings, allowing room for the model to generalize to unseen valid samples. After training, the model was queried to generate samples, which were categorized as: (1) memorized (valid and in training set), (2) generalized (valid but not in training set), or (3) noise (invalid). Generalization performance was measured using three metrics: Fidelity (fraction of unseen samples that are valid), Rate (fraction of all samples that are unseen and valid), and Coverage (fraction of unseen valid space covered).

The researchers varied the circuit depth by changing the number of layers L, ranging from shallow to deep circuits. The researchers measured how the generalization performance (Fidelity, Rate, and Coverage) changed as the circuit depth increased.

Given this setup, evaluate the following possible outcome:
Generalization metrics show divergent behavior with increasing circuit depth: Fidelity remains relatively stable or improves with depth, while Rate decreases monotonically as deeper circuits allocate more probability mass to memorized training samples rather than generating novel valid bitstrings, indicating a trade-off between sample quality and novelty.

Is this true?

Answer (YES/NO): NO